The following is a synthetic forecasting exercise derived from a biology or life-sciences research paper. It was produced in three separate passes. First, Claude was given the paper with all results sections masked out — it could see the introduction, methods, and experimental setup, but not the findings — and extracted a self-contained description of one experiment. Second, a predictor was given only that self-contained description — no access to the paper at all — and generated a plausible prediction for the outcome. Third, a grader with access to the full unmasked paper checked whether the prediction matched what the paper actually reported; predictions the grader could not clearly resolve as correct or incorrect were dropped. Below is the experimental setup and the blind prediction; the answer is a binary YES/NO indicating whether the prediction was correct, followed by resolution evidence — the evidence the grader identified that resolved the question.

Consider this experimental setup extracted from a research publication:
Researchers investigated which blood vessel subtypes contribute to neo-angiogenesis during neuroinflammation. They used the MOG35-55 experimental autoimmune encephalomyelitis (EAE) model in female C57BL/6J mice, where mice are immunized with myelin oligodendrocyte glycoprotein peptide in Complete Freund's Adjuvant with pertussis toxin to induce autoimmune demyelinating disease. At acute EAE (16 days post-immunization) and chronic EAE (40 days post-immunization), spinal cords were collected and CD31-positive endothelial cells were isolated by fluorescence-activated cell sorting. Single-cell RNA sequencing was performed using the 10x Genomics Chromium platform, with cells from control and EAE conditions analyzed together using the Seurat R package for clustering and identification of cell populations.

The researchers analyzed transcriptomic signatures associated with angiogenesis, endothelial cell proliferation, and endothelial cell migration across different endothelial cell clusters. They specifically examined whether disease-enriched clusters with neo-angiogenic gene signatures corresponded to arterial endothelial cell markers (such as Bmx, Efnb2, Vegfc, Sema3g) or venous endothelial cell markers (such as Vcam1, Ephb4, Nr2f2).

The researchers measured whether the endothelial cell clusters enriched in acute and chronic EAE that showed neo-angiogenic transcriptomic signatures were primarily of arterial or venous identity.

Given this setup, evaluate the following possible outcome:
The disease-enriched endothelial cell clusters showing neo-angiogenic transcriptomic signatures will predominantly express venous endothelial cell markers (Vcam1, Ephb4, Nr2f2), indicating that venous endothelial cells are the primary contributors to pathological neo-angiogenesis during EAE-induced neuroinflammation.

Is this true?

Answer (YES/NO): YES